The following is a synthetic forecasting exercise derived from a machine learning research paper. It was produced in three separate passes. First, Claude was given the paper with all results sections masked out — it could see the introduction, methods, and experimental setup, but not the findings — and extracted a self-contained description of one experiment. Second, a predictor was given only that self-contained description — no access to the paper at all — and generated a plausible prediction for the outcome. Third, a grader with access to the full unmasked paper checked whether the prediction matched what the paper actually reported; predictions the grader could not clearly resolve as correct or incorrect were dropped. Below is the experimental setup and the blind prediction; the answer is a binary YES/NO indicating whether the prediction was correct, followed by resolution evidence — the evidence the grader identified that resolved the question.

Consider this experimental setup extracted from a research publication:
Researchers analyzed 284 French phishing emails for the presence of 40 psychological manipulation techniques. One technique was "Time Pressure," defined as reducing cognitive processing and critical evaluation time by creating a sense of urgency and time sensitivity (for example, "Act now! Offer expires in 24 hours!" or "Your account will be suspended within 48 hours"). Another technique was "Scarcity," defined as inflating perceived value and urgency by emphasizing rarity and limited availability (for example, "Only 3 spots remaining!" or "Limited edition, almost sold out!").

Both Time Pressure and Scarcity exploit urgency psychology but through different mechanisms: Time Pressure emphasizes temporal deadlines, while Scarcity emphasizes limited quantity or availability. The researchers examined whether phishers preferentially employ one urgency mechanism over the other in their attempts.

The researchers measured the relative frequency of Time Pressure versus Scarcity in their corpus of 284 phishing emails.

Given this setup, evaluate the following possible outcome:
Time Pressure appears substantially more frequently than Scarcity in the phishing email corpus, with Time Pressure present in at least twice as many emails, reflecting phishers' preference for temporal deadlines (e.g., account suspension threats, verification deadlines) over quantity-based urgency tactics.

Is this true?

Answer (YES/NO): YES